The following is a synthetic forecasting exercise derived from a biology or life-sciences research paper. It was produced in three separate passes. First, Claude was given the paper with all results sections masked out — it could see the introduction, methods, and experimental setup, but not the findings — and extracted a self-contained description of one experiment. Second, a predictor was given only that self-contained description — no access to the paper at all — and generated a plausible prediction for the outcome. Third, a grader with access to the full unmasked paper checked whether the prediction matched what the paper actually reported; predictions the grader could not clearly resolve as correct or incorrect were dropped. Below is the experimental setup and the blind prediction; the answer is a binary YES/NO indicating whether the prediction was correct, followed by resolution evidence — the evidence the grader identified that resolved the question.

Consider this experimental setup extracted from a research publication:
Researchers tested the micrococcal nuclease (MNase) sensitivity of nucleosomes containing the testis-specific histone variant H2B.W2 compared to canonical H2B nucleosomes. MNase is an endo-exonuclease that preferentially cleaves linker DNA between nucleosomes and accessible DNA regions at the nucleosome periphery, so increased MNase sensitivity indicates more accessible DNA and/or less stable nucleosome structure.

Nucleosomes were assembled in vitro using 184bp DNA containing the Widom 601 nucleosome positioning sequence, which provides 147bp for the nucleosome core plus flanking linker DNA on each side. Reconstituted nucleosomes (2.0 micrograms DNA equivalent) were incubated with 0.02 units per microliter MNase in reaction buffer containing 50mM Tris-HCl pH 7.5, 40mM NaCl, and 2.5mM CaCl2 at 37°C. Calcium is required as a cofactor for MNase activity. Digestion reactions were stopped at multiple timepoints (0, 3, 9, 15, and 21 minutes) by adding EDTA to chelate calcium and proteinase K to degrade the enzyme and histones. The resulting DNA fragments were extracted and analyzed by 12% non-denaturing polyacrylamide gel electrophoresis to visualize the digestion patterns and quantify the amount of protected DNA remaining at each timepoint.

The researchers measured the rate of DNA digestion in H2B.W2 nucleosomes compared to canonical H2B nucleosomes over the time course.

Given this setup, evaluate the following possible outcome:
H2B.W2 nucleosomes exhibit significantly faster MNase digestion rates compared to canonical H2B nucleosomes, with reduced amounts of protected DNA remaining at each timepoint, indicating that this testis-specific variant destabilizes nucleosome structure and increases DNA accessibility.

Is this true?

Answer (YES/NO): YES